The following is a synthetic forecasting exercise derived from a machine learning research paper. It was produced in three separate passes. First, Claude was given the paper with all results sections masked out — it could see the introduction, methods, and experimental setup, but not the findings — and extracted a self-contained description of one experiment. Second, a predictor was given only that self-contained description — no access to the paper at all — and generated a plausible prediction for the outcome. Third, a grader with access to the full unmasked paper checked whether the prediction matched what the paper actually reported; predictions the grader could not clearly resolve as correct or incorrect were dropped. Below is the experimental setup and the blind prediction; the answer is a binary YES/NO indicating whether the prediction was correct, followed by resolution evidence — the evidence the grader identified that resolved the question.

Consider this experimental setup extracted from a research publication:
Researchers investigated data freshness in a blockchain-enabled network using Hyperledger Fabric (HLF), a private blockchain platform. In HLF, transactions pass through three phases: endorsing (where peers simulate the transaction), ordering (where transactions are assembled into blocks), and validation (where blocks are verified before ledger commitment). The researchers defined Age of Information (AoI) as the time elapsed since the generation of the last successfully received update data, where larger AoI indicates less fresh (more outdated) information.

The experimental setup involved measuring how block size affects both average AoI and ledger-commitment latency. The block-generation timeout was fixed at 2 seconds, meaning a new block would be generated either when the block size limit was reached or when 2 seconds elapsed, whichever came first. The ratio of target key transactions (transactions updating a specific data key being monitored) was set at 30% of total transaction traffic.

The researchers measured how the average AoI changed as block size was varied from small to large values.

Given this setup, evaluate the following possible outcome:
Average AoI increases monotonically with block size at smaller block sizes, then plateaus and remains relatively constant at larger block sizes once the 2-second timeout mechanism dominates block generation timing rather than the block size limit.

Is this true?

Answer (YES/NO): NO